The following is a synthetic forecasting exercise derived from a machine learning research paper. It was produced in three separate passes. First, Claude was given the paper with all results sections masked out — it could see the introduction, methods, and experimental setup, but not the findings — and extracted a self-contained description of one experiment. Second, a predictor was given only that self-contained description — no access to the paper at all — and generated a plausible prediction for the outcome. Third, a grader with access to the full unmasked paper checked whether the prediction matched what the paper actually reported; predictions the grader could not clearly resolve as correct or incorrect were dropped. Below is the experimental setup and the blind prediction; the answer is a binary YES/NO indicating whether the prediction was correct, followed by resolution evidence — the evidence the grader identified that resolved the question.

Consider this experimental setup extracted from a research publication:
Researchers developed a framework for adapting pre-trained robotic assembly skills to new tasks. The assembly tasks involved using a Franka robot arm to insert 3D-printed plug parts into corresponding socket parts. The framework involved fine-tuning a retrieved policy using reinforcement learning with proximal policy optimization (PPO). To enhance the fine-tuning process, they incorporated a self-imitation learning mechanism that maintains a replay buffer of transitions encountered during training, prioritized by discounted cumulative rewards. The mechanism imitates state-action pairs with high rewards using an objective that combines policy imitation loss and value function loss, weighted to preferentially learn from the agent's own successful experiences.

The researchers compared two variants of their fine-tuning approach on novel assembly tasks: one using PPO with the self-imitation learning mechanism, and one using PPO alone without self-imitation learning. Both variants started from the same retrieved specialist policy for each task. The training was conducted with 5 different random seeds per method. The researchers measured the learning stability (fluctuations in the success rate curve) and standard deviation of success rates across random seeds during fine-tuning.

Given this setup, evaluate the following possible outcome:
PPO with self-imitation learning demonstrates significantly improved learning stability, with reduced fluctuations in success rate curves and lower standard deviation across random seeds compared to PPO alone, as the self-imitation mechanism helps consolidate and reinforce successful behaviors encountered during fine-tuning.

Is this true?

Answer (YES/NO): YES